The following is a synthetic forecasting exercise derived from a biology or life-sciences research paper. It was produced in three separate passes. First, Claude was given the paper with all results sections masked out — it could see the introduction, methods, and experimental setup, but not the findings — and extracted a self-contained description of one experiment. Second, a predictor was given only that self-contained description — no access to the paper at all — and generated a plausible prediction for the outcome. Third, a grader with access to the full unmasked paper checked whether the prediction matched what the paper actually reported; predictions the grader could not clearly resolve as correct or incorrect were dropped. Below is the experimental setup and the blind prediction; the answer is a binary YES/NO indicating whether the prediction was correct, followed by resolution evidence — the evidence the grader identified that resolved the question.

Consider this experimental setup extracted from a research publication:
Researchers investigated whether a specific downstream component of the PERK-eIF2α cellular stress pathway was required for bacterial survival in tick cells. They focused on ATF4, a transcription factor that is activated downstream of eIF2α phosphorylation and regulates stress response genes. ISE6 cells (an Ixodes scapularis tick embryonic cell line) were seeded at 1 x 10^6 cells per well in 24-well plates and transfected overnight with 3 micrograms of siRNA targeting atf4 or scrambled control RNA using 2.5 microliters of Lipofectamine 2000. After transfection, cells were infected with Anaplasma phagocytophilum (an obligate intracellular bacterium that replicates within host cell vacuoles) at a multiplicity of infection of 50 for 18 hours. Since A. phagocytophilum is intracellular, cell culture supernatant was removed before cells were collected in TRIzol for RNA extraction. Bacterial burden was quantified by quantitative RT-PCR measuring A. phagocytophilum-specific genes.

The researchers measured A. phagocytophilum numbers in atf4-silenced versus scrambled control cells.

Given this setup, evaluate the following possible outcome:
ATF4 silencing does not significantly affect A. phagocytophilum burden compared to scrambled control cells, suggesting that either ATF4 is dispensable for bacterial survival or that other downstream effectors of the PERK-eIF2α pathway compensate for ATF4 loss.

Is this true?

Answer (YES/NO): NO